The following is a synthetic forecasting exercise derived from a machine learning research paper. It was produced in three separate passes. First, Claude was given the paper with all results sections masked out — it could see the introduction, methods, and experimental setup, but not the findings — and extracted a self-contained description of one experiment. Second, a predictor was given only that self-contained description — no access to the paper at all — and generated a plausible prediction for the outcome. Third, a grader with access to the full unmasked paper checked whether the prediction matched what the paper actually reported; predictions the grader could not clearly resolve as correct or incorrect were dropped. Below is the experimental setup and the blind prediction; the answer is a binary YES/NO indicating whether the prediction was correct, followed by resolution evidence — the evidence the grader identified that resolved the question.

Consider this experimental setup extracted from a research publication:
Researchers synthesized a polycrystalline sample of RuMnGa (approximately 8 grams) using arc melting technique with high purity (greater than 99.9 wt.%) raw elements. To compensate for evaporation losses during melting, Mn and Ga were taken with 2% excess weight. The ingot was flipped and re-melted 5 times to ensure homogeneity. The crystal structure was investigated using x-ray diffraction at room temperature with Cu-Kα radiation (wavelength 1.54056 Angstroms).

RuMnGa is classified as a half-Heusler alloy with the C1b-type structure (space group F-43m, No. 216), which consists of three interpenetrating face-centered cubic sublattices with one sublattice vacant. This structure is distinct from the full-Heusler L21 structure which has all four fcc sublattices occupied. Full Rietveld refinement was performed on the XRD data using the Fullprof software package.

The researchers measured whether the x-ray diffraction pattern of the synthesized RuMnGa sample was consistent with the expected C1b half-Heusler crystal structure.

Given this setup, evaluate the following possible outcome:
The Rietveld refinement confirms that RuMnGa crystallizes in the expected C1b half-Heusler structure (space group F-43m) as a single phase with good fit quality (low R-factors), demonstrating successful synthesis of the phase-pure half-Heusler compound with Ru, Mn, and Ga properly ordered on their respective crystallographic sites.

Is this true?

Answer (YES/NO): NO